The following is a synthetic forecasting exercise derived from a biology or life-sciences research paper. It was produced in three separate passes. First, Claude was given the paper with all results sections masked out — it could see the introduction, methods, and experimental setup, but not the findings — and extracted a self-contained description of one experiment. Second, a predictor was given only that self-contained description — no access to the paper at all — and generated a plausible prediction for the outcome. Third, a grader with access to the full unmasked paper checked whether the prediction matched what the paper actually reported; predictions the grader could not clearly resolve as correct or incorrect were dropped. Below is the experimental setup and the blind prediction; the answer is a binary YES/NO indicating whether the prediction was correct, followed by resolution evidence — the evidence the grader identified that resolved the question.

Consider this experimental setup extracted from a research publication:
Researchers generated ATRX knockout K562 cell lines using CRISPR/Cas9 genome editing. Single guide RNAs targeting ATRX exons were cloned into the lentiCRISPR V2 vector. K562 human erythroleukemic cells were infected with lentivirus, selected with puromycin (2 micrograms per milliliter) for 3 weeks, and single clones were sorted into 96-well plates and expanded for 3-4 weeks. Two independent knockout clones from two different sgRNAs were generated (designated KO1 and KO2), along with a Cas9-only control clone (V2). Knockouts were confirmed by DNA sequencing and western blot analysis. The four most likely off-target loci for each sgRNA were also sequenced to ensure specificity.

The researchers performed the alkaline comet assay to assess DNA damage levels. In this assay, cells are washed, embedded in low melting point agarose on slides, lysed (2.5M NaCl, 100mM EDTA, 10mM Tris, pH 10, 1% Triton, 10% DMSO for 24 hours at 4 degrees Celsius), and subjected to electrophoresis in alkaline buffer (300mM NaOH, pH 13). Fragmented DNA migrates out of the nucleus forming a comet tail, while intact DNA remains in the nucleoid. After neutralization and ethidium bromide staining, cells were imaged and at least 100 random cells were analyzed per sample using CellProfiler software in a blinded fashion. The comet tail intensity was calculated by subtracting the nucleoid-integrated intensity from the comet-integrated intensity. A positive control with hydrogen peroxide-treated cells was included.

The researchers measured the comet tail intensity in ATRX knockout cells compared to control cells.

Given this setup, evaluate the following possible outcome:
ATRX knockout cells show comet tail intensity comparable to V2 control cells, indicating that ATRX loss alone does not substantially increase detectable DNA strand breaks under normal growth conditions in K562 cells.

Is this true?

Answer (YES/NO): NO